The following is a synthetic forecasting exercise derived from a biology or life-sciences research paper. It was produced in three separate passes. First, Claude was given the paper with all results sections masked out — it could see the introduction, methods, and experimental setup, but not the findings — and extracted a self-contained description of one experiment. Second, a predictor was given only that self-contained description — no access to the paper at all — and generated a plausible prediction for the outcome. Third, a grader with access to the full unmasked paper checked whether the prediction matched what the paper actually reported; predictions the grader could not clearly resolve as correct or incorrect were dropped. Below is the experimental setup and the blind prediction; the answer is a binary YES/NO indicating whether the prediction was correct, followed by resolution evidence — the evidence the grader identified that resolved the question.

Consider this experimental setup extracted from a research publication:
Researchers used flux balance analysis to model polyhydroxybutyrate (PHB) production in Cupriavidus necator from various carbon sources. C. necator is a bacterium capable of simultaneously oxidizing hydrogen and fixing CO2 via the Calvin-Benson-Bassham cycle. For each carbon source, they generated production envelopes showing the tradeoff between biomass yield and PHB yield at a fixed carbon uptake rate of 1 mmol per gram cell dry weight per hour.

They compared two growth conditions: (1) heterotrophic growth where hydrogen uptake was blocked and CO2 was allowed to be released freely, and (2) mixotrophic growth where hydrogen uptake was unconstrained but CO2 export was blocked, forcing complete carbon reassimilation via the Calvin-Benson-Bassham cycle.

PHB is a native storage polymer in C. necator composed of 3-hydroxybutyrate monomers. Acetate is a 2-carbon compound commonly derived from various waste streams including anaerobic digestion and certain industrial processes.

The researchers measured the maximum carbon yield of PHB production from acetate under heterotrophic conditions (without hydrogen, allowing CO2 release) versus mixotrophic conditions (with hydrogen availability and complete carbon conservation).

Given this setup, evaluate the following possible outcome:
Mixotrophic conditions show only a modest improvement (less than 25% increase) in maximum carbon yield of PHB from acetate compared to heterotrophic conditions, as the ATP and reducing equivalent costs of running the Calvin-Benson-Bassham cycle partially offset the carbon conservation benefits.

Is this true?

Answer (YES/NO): NO